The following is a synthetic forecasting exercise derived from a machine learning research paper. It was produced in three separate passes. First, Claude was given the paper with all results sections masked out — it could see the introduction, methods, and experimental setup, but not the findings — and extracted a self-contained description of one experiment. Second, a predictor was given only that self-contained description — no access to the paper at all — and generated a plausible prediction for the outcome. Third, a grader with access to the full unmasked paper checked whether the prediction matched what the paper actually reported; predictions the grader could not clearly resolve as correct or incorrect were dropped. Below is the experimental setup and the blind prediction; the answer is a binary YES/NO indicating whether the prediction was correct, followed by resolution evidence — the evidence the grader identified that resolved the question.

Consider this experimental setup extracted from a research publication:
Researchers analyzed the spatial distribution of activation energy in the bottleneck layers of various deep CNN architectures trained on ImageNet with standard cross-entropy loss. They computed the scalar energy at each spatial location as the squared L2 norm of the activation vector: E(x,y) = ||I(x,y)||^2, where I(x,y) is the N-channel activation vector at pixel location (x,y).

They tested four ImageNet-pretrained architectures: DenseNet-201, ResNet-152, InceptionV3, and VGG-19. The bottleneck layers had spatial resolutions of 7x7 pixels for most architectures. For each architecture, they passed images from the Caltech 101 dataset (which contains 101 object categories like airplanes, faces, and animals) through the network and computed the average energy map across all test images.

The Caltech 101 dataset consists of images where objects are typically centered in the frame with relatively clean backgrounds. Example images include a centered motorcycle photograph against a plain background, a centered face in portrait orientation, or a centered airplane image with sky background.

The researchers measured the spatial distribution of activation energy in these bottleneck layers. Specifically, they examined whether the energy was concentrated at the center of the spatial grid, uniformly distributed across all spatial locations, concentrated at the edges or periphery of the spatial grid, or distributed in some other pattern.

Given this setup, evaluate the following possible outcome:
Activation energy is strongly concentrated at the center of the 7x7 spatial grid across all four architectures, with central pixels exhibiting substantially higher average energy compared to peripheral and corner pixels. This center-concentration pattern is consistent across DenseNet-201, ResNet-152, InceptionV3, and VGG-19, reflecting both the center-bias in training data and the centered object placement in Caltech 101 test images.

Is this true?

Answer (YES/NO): YES